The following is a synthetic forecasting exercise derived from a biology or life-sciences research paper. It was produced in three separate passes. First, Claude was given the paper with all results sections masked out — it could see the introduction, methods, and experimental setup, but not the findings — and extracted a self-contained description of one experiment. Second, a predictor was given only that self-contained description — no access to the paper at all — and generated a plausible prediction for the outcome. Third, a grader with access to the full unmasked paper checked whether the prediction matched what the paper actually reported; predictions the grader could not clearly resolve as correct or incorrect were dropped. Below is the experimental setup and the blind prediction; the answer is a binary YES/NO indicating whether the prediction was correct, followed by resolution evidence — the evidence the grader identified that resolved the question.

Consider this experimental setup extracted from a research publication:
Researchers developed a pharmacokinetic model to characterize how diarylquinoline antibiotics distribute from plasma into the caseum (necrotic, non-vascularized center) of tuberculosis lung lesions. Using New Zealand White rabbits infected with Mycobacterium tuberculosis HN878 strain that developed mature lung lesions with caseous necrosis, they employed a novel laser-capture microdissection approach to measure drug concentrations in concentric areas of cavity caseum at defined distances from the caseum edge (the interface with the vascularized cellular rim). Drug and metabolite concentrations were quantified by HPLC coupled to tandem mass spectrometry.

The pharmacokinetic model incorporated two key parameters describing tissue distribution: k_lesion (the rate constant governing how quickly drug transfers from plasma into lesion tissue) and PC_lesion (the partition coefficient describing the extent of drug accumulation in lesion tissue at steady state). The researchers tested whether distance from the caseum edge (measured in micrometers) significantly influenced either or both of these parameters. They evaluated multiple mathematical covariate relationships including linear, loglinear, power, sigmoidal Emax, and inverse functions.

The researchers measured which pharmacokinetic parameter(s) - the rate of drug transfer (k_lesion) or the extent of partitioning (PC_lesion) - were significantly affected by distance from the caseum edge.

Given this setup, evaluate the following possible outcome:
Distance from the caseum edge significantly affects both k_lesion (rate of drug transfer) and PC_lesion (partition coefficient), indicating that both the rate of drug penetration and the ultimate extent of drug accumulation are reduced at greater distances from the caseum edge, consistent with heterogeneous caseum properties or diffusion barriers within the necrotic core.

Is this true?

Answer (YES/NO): NO